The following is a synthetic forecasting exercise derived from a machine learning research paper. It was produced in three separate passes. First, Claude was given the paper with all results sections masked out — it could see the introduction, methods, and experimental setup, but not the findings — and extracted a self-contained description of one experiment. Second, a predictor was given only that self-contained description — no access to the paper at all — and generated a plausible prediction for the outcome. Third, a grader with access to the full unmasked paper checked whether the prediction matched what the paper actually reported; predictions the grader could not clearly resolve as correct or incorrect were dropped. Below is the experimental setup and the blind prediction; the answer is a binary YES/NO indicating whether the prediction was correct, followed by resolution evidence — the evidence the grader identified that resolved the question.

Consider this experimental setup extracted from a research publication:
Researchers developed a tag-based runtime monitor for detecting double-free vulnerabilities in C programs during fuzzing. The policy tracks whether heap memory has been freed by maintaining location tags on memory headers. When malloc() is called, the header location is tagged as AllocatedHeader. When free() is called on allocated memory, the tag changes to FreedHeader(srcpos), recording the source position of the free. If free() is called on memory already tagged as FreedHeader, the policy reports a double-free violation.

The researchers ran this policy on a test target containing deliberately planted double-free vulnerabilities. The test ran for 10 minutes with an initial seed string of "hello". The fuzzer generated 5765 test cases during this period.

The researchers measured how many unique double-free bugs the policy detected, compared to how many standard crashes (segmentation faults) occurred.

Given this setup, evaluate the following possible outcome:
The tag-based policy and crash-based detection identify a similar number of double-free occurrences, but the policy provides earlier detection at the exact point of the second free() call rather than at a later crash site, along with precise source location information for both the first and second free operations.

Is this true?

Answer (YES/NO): NO